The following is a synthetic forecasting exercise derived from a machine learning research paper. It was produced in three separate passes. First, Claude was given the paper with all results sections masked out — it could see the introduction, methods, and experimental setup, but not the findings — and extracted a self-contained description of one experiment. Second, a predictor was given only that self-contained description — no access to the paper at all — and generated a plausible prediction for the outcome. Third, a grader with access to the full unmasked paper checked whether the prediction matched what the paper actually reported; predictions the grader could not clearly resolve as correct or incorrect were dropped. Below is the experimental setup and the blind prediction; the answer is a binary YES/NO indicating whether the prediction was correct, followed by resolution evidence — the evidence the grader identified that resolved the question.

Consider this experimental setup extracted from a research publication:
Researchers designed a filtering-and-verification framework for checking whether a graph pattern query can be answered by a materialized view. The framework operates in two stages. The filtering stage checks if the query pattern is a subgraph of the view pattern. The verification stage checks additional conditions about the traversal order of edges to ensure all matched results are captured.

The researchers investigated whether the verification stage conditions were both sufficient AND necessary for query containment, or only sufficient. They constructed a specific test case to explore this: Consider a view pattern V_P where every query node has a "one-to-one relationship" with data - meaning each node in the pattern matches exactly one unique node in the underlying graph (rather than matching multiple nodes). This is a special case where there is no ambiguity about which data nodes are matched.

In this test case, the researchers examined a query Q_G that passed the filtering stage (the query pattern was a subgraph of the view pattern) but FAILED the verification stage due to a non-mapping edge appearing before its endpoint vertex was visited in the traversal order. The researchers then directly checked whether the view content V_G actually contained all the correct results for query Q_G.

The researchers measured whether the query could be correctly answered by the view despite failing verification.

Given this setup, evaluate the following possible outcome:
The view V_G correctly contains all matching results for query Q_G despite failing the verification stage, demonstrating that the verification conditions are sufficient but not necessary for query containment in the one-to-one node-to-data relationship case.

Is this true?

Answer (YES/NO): YES